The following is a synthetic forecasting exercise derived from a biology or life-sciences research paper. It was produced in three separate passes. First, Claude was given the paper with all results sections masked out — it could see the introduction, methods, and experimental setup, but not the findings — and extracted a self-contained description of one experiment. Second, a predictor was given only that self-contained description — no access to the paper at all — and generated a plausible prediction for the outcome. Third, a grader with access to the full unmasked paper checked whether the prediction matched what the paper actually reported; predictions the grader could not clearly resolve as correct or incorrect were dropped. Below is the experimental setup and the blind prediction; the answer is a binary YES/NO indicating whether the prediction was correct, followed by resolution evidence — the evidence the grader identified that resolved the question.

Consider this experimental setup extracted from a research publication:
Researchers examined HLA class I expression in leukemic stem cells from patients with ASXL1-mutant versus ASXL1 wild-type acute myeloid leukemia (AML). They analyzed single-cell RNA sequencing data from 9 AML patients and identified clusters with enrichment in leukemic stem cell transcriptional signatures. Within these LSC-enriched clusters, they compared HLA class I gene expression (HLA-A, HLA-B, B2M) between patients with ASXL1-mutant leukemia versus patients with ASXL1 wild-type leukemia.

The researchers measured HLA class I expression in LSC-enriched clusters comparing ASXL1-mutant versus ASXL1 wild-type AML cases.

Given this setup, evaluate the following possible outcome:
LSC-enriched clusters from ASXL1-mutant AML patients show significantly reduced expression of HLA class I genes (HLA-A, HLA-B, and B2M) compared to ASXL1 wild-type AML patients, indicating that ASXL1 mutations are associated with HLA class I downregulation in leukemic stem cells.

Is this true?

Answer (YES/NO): YES